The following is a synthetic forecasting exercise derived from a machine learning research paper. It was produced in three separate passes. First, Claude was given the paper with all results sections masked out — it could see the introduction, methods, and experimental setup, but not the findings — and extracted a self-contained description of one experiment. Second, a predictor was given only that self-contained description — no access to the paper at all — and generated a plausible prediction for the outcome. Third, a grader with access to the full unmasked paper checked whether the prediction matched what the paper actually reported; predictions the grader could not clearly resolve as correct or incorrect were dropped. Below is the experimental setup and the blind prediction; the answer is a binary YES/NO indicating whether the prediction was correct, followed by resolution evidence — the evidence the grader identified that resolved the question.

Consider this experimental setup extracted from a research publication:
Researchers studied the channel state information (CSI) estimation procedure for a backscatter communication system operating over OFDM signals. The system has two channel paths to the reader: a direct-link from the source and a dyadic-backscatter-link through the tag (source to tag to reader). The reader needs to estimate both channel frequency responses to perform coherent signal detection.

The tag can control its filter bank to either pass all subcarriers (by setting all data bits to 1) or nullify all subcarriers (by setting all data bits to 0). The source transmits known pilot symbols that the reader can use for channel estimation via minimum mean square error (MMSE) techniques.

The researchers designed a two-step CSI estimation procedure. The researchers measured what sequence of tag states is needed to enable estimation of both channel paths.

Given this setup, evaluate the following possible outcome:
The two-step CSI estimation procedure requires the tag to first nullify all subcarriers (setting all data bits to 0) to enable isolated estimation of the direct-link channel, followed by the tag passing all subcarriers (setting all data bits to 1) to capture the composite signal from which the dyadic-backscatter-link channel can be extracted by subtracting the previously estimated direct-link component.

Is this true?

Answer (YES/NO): YES